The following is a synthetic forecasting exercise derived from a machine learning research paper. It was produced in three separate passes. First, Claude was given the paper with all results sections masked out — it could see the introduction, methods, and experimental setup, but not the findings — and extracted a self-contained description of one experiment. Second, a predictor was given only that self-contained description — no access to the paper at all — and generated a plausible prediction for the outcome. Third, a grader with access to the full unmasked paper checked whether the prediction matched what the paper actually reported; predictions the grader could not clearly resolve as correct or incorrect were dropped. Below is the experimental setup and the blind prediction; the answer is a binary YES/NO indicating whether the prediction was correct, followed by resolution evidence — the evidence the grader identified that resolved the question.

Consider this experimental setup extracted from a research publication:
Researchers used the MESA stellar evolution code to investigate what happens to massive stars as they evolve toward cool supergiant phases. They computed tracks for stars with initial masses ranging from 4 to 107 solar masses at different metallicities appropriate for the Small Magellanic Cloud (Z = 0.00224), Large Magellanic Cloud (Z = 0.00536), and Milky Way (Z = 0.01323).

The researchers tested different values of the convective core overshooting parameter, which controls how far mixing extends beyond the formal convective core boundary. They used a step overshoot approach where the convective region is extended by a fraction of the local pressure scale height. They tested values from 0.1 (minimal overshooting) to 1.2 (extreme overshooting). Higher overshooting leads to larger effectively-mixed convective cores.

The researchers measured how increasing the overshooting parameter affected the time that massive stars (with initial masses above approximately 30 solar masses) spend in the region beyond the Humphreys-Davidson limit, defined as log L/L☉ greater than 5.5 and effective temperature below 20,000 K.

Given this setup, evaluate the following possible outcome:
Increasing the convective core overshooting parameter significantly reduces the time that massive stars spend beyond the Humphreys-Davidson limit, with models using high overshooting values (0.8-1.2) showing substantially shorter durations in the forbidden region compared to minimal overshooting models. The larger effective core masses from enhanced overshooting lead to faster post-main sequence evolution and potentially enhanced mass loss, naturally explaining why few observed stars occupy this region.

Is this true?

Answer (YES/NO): YES